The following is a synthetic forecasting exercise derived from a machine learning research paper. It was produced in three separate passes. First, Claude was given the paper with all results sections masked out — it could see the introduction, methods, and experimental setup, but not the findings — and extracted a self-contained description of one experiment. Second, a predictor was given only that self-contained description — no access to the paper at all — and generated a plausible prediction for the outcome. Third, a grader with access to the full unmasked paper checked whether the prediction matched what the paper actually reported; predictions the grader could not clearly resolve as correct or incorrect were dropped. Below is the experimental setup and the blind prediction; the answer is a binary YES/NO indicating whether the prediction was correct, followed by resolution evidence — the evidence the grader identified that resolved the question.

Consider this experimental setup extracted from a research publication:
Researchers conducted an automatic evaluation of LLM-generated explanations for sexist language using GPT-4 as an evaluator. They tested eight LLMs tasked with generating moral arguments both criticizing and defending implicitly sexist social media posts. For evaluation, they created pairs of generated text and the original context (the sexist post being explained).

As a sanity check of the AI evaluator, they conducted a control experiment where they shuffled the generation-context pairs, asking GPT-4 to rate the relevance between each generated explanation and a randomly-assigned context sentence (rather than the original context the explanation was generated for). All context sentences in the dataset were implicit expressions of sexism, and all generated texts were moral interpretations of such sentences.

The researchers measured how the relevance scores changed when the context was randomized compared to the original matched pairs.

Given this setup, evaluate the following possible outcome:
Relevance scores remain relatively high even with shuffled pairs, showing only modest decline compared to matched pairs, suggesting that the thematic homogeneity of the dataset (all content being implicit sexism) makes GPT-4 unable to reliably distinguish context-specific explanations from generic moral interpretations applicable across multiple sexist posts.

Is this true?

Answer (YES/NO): NO